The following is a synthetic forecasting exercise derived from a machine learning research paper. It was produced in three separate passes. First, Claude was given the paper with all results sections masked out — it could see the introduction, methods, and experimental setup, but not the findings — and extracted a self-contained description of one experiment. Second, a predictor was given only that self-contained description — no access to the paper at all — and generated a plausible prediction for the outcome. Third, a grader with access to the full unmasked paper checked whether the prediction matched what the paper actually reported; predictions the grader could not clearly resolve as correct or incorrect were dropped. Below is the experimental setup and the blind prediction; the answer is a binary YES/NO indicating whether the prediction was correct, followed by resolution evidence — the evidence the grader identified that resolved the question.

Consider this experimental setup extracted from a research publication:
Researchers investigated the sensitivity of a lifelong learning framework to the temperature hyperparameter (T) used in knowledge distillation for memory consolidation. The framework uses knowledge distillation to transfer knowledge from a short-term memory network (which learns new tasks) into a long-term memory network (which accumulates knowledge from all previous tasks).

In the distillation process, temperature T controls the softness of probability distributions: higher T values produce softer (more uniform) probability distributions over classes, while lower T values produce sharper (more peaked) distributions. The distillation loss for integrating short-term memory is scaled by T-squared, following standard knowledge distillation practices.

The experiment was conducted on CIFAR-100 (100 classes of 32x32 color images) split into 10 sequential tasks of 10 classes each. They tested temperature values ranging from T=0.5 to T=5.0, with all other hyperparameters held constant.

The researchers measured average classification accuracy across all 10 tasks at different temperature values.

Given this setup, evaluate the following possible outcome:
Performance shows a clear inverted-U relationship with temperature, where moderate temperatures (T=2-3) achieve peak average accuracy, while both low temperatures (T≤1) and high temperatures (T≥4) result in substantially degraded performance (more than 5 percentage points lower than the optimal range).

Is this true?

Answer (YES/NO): NO